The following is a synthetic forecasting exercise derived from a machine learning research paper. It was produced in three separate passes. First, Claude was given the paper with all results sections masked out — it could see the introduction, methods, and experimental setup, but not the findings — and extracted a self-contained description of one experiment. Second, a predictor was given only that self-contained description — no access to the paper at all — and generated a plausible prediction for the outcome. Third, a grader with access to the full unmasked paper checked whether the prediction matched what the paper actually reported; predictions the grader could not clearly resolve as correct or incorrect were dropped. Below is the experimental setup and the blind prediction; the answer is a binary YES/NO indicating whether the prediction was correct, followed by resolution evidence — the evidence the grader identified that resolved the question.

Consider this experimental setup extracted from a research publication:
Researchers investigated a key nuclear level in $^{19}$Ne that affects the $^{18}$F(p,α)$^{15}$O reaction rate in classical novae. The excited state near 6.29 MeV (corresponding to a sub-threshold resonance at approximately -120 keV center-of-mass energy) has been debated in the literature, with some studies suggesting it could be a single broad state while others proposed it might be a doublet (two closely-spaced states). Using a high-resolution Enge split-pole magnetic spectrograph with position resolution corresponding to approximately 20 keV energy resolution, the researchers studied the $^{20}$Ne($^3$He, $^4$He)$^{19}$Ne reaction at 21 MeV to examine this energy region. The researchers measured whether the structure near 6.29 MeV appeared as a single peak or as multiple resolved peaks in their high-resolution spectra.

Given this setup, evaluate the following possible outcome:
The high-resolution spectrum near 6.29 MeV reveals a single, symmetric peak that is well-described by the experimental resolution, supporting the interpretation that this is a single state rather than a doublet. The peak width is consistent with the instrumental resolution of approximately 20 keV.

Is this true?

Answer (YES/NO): NO